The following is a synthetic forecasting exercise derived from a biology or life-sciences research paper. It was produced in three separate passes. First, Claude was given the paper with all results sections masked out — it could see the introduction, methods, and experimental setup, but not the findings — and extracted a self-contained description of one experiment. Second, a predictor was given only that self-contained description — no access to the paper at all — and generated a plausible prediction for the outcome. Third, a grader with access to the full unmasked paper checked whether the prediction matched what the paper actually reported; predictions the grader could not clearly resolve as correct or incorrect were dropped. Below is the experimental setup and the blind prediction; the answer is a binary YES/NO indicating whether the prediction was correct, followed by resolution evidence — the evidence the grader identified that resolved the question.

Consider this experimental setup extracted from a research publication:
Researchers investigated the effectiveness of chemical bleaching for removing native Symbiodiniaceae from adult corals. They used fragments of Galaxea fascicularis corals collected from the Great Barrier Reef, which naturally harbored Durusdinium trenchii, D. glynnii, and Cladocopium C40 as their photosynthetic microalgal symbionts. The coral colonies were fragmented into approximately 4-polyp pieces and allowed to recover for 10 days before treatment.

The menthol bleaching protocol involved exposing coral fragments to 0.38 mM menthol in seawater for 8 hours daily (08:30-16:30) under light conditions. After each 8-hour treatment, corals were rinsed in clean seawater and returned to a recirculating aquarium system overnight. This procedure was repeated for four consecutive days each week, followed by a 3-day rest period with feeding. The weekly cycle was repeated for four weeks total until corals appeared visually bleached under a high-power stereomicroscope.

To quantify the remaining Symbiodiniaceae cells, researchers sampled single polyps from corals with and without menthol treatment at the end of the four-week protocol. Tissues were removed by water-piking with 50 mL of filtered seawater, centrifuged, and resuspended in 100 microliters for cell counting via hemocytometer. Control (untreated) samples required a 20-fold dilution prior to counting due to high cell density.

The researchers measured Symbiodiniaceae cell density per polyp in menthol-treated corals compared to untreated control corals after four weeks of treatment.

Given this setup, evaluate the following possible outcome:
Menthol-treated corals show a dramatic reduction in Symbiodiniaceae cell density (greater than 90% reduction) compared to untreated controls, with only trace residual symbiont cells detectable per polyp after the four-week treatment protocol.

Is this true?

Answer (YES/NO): YES